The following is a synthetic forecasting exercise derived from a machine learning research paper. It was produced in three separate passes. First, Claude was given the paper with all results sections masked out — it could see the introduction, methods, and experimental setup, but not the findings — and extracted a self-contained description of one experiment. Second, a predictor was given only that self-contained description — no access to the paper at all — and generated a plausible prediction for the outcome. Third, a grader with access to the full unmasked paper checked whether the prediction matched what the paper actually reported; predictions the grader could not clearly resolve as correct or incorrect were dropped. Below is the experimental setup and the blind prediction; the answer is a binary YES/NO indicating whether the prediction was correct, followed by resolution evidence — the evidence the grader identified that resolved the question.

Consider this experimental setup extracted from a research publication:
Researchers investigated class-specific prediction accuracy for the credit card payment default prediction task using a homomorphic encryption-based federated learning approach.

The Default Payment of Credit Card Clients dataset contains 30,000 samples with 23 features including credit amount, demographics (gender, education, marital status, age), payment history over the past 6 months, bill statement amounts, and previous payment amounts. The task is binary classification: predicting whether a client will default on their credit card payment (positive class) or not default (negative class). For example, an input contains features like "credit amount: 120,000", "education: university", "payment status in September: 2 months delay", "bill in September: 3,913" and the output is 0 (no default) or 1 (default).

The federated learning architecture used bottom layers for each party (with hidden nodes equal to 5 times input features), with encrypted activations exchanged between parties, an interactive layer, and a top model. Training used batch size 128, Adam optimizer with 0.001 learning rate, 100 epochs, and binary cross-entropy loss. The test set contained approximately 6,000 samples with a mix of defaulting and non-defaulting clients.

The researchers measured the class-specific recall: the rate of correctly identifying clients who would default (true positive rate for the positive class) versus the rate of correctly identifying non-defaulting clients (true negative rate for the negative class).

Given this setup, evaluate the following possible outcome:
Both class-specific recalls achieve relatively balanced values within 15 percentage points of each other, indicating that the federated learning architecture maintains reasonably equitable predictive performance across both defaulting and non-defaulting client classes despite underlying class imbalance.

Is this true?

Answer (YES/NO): NO